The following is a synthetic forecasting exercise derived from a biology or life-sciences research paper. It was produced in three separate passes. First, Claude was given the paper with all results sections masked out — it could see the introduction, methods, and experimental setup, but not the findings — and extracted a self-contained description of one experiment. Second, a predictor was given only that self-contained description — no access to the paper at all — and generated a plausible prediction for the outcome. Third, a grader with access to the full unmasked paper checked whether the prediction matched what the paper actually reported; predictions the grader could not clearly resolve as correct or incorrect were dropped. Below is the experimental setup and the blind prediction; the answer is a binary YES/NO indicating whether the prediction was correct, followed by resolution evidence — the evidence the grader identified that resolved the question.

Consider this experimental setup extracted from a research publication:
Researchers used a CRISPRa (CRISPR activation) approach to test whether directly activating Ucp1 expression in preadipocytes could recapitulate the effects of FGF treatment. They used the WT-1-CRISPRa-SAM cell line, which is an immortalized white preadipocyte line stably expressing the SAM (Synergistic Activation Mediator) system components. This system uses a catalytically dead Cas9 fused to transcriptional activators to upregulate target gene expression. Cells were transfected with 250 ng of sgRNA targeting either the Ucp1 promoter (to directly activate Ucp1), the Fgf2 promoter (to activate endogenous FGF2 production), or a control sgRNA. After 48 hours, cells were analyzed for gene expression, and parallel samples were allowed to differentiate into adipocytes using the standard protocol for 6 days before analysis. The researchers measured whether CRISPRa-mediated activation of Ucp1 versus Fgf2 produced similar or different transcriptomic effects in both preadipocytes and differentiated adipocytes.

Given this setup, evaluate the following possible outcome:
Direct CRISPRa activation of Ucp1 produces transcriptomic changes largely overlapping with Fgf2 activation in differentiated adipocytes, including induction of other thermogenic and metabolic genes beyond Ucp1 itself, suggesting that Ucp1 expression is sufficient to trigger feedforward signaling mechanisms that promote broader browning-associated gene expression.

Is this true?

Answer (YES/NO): NO